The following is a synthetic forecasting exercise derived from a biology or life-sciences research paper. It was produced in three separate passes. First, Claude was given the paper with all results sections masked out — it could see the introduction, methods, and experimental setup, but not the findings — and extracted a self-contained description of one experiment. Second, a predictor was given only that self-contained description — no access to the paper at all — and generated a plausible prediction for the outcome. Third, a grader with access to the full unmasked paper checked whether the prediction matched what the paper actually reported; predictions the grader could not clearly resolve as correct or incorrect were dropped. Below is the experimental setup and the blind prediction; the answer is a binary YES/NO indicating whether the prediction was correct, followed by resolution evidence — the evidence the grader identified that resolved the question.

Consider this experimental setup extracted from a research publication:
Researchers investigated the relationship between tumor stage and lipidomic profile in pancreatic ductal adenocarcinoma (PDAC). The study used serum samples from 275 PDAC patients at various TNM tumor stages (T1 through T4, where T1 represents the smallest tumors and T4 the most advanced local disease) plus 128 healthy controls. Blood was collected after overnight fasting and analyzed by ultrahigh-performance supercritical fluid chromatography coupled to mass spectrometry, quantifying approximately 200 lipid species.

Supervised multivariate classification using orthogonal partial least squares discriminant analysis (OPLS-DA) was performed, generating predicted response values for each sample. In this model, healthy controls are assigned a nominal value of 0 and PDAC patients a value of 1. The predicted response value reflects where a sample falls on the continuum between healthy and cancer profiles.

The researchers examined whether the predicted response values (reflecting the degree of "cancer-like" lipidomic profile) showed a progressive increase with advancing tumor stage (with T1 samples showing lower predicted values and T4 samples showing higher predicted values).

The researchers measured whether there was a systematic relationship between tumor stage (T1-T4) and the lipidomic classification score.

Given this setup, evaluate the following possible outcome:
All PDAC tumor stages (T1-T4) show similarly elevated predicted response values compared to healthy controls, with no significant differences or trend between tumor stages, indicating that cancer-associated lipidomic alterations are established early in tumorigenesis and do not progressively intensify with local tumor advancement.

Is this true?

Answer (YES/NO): YES